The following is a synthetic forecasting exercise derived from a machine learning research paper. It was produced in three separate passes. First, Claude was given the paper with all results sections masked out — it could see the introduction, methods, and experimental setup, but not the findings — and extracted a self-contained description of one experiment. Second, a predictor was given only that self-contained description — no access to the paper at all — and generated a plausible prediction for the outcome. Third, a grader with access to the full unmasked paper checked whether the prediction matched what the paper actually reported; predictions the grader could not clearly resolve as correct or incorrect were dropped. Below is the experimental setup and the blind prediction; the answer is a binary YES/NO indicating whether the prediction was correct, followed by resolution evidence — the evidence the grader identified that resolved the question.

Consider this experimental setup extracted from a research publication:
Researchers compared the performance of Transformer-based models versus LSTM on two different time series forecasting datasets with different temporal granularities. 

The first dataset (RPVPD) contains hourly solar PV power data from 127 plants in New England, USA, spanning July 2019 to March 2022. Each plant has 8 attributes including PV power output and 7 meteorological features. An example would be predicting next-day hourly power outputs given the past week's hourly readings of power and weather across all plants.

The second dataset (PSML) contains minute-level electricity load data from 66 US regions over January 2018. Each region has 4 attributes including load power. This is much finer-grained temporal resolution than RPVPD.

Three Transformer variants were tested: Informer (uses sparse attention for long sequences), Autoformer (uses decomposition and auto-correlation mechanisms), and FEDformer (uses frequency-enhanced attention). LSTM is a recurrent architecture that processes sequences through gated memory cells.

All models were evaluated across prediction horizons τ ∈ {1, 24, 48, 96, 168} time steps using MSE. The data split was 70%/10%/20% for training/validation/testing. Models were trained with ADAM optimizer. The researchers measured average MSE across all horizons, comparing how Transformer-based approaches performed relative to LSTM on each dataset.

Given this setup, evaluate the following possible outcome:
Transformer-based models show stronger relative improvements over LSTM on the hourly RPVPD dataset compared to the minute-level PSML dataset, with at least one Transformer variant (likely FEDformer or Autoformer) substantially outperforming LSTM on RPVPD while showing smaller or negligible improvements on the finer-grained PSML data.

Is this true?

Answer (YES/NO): NO